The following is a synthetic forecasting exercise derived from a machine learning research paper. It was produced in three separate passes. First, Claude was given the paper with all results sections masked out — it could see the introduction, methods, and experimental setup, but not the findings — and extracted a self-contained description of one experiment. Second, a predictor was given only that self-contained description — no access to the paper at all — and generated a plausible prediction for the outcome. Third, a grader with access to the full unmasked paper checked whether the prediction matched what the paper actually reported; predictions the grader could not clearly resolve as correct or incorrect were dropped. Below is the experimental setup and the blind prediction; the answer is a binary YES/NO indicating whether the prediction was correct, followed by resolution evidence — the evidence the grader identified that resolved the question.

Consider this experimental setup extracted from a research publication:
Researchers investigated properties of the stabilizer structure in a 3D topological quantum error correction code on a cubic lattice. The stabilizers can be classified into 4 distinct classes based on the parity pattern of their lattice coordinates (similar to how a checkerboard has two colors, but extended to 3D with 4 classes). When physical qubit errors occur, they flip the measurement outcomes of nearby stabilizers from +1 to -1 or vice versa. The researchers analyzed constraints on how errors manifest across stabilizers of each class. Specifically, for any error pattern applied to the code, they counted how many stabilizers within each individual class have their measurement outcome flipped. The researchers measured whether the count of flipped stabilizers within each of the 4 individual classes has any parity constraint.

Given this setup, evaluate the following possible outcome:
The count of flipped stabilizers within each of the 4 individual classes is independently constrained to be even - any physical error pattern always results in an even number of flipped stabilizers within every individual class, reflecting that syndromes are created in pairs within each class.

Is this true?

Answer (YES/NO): YES